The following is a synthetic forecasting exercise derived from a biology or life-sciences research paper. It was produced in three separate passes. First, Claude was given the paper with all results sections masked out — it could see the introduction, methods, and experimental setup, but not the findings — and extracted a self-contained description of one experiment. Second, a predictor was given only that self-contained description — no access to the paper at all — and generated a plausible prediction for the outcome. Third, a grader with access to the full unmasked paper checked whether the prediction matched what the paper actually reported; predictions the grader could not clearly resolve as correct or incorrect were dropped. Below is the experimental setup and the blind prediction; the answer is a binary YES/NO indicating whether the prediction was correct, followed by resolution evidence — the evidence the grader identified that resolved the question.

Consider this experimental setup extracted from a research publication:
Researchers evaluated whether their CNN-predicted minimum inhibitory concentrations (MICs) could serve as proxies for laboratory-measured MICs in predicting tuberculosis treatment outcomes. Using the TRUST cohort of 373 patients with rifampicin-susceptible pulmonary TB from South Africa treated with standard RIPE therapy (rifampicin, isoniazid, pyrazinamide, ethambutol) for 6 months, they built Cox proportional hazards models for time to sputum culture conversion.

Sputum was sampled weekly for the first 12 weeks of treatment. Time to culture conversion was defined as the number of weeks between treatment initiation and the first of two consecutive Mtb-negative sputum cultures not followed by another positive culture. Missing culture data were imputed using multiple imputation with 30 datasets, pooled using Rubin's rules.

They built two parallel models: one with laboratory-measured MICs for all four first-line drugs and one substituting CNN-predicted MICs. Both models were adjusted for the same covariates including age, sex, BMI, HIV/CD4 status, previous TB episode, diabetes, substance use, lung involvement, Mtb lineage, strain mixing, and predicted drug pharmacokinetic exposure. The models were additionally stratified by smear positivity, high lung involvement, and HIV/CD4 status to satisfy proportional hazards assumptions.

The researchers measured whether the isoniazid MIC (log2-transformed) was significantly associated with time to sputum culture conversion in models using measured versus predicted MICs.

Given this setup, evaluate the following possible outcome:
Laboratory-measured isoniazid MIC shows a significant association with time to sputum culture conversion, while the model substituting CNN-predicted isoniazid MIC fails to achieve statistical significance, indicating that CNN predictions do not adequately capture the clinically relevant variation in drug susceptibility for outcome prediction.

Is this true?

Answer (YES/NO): NO